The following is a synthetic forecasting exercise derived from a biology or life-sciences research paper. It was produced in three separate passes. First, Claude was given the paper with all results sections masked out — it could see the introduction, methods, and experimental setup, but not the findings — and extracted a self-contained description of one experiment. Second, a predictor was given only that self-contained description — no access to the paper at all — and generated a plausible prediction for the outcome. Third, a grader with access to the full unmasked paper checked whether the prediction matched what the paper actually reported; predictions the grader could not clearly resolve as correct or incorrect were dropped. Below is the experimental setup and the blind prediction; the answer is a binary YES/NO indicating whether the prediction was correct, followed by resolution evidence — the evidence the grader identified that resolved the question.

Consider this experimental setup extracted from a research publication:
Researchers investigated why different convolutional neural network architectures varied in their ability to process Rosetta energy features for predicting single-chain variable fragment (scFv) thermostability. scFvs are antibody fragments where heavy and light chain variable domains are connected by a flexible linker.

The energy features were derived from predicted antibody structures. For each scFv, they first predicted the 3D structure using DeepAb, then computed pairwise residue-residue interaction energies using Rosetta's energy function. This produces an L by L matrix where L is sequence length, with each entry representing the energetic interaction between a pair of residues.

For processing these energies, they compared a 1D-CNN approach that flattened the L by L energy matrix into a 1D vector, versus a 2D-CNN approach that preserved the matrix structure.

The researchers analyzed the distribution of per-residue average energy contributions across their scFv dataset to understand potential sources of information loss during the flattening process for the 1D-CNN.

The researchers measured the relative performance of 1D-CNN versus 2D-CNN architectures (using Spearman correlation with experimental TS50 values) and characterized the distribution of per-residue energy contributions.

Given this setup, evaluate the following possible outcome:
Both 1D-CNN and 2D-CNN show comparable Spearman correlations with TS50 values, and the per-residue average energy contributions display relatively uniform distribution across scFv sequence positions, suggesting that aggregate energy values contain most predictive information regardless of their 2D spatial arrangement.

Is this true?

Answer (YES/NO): NO